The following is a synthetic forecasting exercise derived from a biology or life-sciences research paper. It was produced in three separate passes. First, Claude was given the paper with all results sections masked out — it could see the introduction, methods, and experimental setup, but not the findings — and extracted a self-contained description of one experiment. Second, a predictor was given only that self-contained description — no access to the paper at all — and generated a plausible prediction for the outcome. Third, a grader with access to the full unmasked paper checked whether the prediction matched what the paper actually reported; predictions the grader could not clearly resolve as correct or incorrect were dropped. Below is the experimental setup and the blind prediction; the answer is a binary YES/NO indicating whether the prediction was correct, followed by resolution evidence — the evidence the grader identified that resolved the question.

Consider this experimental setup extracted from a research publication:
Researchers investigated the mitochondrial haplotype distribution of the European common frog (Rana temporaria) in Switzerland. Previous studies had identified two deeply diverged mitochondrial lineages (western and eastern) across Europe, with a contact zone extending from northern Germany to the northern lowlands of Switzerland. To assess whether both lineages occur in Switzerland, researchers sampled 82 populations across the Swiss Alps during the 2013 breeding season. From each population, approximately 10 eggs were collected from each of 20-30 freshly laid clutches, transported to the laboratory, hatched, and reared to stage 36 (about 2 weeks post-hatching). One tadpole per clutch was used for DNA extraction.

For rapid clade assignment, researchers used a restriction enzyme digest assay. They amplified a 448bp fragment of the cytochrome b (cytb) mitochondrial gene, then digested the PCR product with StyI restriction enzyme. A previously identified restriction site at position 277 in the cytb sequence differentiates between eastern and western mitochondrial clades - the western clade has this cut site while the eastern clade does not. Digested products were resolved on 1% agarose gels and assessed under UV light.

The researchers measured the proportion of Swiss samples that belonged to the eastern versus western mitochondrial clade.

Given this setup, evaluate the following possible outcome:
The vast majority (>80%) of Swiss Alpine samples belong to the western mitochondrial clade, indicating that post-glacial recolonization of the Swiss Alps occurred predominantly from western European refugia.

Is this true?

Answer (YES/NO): NO